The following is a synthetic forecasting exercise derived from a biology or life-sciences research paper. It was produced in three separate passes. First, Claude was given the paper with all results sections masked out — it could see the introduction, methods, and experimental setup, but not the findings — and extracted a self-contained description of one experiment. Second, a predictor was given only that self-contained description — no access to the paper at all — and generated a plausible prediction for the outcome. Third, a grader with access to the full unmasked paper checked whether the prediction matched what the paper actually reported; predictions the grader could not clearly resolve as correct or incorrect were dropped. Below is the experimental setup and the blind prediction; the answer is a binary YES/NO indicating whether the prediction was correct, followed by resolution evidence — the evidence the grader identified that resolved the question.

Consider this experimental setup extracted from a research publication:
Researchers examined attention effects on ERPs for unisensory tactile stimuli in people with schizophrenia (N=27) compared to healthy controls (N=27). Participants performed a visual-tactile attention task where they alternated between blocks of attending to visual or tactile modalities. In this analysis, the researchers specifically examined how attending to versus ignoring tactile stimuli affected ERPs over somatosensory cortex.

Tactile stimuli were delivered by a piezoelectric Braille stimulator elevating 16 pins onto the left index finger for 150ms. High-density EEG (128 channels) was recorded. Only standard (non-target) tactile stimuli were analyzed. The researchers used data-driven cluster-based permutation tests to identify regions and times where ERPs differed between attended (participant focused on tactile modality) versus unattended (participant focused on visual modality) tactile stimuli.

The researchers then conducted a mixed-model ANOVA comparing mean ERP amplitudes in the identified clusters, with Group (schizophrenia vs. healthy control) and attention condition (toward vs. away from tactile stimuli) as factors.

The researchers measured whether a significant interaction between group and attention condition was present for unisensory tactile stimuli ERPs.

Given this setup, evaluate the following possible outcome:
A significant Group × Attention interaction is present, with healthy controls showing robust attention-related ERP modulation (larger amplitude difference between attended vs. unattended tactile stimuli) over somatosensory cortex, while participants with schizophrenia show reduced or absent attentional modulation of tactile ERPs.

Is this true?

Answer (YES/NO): NO